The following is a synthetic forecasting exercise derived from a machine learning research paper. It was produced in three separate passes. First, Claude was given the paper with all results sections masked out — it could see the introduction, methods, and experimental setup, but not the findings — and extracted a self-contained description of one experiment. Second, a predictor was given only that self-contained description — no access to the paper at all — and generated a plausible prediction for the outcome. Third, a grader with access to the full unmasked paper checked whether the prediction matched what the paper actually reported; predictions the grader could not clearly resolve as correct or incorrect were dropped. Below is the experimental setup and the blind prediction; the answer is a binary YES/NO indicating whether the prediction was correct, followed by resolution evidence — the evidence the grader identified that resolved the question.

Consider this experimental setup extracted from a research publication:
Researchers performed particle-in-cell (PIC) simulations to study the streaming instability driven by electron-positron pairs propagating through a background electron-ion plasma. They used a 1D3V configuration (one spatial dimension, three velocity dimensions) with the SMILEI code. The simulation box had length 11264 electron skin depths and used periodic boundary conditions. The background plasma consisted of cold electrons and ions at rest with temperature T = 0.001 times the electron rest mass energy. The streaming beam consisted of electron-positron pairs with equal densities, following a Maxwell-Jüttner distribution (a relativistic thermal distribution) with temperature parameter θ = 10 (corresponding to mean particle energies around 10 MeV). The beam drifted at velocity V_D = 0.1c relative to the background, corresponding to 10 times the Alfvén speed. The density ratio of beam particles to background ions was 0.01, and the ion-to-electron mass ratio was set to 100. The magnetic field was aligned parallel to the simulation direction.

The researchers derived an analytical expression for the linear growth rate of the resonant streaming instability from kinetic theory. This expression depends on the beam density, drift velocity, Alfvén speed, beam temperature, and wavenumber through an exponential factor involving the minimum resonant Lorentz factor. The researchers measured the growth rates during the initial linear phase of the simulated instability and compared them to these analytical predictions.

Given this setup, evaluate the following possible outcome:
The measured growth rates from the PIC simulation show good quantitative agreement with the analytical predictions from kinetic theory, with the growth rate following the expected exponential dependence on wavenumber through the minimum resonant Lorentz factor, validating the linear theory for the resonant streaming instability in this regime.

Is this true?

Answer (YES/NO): YES